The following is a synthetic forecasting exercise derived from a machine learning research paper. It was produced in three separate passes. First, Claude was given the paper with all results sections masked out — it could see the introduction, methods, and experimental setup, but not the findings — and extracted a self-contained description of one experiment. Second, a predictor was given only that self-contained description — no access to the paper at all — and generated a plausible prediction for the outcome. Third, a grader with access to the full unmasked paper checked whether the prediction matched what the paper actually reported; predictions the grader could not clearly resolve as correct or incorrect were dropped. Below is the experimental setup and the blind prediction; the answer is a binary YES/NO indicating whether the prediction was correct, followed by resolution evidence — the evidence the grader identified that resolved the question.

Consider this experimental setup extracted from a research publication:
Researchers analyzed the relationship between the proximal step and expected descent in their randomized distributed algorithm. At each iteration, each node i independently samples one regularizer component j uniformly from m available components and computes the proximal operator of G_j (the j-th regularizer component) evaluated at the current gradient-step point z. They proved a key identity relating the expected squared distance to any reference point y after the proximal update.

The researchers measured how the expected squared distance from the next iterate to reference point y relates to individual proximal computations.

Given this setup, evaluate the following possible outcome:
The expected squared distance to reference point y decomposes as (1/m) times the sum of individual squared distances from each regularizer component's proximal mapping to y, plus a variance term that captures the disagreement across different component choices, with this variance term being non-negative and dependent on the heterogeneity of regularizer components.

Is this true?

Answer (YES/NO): NO